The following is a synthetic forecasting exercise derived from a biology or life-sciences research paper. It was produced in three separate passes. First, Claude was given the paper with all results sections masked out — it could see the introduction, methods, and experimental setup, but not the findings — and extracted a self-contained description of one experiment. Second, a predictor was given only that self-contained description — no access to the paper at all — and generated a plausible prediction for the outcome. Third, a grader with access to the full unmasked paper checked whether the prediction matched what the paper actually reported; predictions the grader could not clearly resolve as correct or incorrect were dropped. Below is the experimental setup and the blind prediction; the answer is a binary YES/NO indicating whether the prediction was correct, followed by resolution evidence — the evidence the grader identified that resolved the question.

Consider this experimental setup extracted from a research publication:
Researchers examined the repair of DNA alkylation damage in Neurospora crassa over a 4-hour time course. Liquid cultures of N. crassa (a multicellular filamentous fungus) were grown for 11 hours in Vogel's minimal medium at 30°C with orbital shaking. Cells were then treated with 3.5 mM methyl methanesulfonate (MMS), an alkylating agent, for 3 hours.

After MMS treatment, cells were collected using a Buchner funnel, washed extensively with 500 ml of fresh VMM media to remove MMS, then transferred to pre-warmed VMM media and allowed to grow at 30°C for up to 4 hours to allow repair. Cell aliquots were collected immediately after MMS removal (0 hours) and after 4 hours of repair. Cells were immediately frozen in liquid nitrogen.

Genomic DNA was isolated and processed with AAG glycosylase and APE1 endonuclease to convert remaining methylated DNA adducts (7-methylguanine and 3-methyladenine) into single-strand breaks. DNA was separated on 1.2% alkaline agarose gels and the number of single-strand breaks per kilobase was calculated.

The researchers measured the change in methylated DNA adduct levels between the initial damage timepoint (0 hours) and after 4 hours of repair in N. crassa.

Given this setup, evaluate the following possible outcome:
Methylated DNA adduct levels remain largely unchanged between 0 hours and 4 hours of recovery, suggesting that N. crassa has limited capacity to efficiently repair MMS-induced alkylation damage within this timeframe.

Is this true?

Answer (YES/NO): NO